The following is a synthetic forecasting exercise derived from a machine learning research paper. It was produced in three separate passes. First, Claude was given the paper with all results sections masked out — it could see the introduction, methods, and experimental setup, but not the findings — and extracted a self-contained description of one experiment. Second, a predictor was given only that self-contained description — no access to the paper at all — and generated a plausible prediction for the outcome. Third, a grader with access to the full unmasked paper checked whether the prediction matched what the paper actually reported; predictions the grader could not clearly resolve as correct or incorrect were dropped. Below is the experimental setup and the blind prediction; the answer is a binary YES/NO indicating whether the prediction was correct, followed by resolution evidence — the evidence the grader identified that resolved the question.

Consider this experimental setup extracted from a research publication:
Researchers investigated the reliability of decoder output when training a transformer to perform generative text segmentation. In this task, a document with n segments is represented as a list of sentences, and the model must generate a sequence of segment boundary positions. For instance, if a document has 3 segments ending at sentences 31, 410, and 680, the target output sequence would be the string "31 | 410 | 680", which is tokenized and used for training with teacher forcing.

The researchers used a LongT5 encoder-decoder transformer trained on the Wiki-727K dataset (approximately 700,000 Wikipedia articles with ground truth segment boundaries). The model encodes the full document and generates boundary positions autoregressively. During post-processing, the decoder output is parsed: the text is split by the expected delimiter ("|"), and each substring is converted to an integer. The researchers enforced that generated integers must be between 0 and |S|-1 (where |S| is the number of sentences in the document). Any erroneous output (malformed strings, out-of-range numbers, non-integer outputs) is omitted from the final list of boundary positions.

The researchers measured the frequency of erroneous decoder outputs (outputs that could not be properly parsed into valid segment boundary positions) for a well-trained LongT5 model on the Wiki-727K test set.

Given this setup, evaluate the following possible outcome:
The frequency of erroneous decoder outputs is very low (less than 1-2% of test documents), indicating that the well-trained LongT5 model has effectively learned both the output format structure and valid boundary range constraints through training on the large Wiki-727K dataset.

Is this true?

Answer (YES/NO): YES